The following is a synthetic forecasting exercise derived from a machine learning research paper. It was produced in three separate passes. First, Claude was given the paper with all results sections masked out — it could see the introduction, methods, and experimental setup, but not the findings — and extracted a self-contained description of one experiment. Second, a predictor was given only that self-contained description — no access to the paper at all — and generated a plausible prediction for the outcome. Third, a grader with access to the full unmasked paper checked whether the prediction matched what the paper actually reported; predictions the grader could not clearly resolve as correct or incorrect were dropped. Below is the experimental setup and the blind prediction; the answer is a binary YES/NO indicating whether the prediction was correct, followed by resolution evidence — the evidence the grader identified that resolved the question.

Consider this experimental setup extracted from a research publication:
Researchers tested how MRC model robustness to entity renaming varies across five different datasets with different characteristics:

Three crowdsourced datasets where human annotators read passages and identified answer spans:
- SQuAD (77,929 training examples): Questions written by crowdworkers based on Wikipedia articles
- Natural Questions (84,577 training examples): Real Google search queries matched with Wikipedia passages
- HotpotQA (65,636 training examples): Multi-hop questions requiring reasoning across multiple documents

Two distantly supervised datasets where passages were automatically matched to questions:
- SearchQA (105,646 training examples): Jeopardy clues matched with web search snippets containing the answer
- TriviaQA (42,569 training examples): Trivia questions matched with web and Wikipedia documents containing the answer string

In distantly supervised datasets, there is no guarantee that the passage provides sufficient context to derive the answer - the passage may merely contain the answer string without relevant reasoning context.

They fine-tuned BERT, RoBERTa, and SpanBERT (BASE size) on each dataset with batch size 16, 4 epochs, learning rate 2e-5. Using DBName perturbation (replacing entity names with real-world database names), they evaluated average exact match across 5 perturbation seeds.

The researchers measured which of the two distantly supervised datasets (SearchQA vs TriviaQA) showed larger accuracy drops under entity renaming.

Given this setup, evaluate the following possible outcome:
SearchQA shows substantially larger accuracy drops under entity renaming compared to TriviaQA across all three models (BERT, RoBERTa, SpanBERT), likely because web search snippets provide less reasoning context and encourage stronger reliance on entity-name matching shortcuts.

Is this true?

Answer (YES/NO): NO